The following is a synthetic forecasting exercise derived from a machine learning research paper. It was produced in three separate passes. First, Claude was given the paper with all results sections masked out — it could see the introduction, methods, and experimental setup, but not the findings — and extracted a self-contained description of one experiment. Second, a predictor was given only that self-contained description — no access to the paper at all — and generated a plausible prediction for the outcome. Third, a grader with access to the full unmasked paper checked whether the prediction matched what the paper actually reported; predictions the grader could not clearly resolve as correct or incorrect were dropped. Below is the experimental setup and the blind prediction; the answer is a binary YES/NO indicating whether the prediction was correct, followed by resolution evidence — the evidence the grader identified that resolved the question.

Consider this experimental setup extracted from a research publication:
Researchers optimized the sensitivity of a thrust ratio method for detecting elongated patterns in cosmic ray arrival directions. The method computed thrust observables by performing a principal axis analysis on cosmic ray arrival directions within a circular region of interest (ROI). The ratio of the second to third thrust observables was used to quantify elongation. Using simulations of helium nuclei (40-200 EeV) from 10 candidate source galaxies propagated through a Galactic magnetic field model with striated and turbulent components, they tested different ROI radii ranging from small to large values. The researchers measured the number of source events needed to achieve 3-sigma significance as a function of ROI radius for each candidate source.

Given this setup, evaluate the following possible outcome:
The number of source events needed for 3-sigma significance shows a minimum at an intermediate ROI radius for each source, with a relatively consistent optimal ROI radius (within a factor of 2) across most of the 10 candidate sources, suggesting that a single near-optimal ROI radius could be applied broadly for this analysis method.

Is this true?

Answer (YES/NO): NO